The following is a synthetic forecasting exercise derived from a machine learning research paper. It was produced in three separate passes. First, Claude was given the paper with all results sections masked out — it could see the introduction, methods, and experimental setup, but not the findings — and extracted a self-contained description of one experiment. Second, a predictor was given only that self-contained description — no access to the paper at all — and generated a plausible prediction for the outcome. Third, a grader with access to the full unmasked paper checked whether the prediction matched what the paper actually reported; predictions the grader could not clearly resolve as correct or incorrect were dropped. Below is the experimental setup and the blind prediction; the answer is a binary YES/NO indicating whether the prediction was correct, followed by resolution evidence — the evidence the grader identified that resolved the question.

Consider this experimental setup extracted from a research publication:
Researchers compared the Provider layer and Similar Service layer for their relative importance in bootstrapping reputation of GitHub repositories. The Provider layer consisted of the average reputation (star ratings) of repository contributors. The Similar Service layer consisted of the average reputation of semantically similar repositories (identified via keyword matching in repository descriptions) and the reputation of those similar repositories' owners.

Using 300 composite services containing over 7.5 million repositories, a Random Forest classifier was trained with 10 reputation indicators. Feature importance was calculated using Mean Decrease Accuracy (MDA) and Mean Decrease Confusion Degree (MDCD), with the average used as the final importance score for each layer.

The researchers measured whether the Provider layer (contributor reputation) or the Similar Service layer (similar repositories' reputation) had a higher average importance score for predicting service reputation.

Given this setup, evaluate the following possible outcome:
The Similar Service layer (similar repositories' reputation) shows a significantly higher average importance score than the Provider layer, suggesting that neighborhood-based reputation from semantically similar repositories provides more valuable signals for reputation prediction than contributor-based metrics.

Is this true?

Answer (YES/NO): NO